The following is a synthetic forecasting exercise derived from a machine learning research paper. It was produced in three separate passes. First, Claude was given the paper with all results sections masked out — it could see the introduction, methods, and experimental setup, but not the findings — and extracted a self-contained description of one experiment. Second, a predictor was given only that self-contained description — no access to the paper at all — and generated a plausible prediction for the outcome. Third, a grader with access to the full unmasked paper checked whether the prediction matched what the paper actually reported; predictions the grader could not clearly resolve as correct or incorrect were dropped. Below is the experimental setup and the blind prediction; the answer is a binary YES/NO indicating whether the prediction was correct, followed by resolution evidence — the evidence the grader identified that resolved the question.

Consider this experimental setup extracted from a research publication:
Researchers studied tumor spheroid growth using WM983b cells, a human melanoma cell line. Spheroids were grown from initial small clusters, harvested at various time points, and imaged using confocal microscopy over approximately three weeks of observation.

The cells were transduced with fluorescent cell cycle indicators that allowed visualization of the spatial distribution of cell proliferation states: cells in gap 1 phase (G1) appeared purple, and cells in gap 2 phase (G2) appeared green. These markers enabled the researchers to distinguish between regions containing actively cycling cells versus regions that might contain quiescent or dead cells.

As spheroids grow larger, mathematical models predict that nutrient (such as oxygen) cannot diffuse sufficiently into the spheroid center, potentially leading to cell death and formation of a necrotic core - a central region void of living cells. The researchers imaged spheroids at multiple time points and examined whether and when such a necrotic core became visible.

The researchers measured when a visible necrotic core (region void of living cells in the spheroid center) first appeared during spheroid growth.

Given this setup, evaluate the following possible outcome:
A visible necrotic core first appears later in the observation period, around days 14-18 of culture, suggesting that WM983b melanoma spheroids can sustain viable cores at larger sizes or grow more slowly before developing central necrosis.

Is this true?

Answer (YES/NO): NO